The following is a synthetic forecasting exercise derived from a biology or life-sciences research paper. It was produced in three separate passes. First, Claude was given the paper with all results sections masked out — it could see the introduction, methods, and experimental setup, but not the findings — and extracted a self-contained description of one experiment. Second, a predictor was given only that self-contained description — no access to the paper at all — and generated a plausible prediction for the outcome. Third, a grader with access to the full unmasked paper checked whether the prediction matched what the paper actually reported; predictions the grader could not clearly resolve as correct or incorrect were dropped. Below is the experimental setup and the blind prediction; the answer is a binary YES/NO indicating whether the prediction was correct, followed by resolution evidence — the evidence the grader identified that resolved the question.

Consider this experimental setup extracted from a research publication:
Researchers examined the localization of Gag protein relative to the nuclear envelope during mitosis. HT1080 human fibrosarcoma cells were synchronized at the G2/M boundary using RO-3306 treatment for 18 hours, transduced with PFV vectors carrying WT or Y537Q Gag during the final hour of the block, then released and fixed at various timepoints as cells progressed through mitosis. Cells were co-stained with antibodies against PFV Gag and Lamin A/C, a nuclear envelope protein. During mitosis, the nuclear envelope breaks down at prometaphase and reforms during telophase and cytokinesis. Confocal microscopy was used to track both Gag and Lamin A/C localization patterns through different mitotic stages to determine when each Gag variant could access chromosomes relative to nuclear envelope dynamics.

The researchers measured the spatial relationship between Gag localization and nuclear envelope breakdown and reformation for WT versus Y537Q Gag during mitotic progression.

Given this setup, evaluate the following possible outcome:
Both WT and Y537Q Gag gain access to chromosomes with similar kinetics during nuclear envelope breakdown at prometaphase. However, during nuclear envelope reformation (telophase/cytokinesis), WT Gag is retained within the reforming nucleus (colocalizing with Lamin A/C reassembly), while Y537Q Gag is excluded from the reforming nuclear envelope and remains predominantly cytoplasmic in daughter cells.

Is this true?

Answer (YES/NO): NO